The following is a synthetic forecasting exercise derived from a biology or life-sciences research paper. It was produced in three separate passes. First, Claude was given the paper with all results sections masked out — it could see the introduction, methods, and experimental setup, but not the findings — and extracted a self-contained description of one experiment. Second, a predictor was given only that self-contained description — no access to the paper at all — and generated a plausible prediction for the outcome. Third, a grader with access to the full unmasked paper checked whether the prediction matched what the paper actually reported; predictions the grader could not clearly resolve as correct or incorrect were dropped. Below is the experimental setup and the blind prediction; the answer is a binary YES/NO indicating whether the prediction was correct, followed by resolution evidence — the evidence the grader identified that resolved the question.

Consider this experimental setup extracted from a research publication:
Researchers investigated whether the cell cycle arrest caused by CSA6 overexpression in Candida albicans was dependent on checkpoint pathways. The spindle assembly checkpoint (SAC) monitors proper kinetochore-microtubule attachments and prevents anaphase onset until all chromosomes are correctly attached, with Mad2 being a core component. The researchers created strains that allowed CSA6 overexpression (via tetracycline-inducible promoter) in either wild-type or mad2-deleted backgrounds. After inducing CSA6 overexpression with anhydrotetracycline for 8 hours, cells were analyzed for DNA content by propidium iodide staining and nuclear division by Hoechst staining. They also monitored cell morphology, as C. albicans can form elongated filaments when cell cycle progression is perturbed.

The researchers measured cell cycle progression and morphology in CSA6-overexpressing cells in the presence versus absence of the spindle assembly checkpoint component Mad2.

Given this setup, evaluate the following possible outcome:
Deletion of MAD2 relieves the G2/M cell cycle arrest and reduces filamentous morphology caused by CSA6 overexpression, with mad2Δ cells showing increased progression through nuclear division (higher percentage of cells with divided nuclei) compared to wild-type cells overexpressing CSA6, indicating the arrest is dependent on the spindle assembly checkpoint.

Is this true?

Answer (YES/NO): YES